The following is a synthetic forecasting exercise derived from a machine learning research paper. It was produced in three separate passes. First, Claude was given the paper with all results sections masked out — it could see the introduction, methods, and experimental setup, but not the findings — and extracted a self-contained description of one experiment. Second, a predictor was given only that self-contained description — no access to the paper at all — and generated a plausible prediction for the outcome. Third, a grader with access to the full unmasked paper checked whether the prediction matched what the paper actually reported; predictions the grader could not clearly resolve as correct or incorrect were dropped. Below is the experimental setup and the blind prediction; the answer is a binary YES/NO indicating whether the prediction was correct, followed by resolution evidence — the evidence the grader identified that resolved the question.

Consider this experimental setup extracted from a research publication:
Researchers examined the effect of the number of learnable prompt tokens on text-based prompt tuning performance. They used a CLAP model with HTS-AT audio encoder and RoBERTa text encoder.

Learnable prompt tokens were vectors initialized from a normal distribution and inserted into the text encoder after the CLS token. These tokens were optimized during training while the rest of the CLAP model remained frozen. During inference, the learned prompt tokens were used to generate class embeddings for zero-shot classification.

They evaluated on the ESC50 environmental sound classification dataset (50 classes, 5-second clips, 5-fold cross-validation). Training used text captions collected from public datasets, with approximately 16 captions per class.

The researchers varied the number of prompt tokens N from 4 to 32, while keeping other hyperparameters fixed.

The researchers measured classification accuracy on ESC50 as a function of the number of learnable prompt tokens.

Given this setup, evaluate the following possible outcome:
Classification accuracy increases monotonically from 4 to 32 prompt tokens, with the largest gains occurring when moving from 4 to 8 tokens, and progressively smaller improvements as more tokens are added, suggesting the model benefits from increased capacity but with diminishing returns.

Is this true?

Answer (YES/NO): NO